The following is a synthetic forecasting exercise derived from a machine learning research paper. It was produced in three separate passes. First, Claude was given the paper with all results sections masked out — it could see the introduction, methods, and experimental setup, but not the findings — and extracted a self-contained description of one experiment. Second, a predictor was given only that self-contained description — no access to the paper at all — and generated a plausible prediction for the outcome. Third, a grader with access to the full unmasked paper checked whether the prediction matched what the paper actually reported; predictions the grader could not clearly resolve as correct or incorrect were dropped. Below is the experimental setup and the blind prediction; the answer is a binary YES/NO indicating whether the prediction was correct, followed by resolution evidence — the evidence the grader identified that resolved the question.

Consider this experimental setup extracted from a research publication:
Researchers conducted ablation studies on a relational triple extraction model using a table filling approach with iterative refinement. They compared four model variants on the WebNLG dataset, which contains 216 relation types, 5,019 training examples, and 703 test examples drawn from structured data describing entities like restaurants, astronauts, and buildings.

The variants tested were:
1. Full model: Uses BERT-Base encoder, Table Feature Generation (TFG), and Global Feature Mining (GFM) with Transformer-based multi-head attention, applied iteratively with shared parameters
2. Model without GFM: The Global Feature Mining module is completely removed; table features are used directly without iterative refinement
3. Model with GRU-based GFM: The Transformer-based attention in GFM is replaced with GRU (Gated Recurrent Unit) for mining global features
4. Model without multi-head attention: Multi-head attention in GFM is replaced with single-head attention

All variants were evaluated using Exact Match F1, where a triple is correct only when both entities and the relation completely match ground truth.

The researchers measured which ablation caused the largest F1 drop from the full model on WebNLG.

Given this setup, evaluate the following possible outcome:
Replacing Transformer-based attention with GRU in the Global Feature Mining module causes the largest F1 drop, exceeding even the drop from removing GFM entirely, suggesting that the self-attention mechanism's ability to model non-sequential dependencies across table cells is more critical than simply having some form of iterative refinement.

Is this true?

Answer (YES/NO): NO